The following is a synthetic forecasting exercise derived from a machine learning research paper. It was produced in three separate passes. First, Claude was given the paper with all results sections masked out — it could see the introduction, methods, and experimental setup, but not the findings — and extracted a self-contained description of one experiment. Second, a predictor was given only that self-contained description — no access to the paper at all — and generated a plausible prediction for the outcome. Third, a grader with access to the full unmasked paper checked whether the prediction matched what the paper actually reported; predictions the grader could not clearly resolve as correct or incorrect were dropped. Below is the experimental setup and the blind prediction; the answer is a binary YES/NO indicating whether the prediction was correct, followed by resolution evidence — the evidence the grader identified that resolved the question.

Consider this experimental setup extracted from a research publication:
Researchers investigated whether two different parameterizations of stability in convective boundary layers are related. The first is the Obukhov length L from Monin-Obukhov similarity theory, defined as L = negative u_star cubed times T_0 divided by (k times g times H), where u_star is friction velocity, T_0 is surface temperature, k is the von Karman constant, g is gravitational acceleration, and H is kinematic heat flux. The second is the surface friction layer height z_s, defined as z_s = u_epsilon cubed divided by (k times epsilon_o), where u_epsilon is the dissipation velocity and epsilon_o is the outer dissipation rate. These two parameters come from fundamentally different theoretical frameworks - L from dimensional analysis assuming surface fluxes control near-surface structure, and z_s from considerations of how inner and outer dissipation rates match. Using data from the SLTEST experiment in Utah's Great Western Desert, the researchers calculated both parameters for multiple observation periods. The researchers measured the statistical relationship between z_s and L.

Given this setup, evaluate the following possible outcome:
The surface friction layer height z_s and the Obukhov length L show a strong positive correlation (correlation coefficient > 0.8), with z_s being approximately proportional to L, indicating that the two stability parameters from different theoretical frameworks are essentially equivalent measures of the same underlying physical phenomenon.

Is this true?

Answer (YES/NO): NO